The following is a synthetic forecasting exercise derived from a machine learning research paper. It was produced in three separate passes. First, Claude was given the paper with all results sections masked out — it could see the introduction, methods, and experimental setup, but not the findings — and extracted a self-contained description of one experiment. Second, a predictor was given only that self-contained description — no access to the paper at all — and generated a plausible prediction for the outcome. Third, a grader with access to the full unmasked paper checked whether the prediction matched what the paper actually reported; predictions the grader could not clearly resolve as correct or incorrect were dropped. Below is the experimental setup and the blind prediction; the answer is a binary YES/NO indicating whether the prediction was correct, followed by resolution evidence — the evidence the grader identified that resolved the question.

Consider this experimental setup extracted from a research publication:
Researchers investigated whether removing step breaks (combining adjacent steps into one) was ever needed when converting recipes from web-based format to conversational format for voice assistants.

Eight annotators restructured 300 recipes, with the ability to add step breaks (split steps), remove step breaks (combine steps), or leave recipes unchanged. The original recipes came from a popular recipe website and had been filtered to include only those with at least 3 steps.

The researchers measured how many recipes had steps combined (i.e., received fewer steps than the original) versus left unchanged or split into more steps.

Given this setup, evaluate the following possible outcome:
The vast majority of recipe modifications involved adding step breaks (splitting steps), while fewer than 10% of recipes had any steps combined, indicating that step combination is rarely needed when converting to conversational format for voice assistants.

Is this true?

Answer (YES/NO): YES